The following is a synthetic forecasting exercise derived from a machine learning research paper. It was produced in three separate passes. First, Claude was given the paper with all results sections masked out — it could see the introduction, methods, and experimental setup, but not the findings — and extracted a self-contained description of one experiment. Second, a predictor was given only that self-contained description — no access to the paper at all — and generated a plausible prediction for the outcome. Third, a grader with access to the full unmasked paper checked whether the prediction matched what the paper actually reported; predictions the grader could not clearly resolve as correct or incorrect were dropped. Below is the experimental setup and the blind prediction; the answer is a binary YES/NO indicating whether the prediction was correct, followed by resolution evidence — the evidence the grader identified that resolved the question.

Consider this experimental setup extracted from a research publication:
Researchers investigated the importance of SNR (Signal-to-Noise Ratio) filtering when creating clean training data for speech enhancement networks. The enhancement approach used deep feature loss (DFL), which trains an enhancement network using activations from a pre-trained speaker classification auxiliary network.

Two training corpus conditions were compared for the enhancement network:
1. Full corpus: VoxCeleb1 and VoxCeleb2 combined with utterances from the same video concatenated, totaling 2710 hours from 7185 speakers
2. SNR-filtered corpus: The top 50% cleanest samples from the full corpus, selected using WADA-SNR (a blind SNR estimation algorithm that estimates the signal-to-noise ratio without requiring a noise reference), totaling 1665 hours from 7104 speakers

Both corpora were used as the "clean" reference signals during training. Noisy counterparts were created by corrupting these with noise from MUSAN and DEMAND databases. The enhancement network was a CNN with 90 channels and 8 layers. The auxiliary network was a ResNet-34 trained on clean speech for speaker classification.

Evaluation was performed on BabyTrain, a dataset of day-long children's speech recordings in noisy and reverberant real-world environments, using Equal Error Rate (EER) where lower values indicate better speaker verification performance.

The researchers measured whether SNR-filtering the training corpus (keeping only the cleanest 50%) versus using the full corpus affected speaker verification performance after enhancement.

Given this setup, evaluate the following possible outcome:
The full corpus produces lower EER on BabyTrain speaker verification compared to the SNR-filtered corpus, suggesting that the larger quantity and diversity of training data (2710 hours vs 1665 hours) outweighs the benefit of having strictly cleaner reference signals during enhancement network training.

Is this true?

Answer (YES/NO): NO